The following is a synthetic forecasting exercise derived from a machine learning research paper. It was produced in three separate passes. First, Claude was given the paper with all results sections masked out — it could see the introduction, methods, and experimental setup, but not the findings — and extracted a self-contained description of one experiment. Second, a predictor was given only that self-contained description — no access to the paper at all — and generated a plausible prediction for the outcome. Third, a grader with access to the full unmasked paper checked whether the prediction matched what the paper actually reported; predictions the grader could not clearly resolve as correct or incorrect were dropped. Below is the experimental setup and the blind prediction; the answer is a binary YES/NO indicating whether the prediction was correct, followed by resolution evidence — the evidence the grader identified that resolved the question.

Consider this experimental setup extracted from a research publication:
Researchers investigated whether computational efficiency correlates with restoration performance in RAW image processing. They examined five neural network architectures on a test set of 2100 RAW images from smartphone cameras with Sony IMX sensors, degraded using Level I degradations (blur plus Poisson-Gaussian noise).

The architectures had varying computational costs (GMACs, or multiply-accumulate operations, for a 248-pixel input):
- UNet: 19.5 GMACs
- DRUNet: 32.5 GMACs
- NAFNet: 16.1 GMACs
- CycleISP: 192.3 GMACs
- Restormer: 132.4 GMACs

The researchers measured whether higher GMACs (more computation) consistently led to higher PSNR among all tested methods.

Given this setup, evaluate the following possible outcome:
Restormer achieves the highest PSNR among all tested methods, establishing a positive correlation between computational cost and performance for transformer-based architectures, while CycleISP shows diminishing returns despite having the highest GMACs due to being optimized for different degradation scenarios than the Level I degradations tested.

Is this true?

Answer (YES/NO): NO